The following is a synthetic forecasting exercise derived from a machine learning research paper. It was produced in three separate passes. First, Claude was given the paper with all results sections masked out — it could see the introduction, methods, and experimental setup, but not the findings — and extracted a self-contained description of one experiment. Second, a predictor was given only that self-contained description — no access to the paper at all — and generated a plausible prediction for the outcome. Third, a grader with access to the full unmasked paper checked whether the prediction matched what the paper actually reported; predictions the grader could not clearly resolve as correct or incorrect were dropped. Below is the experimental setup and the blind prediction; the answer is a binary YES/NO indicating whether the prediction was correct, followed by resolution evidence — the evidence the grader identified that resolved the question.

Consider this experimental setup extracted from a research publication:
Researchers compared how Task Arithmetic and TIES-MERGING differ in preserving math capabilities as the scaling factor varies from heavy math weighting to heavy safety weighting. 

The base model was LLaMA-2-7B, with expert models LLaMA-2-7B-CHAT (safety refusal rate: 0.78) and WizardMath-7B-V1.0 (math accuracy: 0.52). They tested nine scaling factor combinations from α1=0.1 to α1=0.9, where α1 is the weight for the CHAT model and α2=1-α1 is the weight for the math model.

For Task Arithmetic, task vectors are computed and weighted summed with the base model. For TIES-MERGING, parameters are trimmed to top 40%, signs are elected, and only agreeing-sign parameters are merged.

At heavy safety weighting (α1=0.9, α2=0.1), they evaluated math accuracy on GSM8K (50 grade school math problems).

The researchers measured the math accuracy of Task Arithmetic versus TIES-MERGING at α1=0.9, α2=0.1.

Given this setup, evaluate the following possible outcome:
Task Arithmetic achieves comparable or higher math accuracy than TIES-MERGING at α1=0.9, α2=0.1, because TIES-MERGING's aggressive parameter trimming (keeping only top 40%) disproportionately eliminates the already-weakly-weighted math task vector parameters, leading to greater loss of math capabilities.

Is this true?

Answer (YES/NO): NO